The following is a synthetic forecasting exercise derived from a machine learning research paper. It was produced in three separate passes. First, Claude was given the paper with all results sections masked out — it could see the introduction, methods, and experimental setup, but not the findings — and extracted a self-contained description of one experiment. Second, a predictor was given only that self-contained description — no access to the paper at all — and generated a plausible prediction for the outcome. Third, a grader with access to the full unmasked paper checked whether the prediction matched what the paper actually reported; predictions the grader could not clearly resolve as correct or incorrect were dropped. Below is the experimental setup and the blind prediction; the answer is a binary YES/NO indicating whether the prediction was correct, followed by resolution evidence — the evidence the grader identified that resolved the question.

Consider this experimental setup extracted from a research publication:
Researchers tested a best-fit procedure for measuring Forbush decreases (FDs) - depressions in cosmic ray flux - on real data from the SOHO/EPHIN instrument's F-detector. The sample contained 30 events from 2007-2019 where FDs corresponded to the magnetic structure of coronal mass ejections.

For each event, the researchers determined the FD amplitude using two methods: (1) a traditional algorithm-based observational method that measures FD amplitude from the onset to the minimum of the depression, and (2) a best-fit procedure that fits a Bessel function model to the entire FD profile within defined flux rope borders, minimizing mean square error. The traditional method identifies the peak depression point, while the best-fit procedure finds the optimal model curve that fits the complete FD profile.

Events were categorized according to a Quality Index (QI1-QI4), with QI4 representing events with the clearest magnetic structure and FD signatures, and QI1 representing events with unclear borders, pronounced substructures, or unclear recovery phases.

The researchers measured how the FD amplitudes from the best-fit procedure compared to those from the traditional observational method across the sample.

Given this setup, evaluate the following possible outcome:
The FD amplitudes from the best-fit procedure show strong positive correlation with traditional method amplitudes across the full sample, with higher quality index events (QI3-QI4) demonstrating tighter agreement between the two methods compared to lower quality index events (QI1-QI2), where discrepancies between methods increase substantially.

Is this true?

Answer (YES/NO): NO